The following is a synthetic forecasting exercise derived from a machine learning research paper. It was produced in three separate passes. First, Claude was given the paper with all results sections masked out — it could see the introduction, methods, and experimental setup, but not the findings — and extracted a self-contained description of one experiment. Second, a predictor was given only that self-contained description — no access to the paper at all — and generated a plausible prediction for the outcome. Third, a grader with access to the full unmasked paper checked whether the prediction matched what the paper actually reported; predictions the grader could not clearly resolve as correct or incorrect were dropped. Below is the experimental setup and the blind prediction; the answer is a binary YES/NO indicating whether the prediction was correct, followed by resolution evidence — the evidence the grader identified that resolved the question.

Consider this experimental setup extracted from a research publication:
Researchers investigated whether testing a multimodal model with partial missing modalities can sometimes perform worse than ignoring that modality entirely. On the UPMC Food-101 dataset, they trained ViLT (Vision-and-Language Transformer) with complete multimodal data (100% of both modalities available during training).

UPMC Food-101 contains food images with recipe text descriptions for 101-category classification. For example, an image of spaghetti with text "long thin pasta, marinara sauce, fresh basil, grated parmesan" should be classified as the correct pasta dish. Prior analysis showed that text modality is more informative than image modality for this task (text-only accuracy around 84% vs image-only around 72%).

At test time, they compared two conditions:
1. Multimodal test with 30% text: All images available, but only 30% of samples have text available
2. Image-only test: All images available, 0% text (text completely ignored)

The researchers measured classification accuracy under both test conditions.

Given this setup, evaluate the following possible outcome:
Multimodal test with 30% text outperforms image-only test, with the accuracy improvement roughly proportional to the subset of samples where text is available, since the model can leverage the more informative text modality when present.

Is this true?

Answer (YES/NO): NO